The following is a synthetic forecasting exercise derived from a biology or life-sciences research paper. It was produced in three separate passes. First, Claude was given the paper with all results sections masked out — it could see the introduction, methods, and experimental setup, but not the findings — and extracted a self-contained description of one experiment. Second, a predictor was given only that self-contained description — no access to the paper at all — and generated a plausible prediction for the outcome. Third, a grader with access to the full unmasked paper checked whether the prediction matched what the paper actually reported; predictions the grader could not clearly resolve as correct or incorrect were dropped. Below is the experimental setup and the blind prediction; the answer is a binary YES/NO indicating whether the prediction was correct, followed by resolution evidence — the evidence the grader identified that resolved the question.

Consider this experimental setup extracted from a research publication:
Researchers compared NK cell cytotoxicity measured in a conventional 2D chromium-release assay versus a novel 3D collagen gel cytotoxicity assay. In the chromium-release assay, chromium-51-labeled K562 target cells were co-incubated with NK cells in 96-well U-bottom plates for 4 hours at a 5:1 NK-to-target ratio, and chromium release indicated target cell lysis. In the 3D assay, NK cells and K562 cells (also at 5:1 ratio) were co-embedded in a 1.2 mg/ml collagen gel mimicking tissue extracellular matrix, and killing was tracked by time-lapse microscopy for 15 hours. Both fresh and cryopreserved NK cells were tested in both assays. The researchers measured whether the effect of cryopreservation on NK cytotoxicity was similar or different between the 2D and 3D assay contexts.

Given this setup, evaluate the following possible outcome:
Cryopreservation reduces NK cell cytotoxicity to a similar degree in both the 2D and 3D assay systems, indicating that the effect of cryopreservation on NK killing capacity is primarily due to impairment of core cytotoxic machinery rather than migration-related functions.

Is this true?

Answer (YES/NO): NO